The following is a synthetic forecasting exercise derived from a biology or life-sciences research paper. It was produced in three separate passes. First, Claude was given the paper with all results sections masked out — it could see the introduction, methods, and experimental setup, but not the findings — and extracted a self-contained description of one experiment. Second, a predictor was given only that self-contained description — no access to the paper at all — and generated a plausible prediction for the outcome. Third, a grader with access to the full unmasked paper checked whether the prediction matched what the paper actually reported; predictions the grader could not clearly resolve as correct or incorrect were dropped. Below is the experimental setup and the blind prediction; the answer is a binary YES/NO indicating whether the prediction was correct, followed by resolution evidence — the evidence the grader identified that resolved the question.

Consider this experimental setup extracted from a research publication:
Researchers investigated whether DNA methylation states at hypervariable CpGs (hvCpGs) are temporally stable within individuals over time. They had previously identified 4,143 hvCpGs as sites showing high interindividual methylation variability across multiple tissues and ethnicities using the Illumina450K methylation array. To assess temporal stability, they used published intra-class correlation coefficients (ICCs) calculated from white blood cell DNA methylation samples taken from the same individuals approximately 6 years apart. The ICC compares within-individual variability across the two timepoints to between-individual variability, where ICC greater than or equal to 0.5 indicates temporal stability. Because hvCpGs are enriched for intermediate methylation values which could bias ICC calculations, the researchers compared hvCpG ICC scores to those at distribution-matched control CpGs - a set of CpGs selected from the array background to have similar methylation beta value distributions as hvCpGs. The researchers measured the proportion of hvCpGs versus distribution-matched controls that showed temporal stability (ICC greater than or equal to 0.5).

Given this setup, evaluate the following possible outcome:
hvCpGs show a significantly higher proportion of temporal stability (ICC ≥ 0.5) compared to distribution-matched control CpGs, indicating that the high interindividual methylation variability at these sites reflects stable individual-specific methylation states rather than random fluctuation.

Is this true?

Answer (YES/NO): YES